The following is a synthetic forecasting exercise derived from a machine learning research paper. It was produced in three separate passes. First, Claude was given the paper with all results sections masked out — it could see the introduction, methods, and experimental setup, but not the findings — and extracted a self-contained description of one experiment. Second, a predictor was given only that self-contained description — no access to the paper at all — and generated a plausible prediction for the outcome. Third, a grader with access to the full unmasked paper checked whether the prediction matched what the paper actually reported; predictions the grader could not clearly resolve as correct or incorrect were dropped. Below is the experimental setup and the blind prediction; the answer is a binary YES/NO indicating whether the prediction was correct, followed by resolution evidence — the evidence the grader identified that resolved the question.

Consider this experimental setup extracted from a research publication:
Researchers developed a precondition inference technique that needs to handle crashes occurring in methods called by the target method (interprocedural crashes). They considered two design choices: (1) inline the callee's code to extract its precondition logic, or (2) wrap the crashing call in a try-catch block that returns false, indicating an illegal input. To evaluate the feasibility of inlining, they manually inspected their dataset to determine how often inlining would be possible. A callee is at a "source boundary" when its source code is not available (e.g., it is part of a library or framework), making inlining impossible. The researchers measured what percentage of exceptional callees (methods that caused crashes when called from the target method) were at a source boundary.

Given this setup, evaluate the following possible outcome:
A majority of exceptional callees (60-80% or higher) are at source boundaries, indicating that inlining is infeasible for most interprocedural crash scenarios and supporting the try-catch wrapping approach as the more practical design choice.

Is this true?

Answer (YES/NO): YES